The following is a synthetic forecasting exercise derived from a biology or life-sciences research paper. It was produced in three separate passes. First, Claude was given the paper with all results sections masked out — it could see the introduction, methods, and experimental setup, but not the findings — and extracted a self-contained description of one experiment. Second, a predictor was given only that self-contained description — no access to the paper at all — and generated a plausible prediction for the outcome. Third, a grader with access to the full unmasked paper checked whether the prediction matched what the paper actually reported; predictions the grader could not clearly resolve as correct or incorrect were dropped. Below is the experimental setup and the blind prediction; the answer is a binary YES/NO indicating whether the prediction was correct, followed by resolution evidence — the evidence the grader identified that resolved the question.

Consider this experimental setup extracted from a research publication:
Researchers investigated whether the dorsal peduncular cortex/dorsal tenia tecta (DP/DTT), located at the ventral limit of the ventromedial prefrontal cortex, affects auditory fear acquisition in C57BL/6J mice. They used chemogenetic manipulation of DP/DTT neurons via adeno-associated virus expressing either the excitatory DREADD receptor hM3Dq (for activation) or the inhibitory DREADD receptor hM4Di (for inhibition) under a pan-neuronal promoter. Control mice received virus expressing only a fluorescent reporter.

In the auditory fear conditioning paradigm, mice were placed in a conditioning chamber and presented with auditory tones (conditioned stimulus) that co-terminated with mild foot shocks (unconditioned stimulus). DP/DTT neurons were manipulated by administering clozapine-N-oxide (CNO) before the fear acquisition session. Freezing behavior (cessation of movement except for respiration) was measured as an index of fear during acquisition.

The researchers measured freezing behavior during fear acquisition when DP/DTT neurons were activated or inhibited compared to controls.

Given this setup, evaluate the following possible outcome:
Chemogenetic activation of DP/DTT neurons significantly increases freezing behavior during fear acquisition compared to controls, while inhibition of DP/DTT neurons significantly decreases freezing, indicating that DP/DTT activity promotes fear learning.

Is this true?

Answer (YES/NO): NO